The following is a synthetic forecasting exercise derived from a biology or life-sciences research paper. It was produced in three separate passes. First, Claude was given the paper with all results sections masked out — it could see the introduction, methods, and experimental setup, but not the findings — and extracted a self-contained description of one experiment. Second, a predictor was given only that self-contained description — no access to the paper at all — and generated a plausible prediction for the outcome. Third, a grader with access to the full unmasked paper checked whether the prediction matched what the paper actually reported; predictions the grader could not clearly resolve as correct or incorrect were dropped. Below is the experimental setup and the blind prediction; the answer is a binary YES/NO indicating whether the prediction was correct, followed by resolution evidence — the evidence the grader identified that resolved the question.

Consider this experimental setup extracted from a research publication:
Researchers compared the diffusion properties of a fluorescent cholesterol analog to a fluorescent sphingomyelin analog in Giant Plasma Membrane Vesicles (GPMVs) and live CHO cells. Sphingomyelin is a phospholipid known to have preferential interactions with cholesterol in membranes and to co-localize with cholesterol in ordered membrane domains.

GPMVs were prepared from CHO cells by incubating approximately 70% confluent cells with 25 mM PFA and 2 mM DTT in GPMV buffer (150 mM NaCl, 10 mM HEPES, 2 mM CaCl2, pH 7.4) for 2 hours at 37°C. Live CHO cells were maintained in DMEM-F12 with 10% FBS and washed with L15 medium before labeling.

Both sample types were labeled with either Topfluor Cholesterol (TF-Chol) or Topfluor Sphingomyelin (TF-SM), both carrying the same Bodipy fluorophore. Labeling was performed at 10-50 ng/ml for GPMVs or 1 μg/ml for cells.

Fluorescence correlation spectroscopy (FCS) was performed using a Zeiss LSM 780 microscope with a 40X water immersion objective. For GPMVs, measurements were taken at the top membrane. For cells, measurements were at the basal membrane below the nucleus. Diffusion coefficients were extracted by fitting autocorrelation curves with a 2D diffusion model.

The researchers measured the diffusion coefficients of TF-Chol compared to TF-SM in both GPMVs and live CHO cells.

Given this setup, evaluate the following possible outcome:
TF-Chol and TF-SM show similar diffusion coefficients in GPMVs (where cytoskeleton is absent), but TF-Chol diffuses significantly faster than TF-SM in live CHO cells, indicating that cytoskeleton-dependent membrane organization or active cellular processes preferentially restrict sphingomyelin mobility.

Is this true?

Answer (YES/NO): NO